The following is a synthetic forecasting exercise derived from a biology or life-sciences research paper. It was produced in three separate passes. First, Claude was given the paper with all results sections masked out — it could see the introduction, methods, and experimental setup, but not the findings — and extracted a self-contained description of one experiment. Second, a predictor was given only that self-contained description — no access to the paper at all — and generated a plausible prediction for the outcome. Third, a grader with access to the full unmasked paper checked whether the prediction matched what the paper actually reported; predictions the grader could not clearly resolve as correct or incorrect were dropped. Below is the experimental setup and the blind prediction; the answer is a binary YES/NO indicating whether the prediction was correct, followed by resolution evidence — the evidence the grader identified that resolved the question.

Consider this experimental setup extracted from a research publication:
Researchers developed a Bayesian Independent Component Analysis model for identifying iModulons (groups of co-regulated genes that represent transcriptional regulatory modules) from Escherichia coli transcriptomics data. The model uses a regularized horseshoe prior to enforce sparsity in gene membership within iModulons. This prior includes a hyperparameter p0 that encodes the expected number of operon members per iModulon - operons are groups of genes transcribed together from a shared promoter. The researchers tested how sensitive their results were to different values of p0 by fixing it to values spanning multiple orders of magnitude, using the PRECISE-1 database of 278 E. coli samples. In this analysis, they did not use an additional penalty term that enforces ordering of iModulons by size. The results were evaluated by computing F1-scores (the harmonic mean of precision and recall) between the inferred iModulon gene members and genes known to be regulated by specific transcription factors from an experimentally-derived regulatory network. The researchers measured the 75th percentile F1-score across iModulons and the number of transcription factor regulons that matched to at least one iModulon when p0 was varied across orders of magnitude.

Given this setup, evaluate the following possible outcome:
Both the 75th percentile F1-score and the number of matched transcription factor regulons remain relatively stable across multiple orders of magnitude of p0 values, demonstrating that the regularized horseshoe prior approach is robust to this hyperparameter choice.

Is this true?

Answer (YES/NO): NO